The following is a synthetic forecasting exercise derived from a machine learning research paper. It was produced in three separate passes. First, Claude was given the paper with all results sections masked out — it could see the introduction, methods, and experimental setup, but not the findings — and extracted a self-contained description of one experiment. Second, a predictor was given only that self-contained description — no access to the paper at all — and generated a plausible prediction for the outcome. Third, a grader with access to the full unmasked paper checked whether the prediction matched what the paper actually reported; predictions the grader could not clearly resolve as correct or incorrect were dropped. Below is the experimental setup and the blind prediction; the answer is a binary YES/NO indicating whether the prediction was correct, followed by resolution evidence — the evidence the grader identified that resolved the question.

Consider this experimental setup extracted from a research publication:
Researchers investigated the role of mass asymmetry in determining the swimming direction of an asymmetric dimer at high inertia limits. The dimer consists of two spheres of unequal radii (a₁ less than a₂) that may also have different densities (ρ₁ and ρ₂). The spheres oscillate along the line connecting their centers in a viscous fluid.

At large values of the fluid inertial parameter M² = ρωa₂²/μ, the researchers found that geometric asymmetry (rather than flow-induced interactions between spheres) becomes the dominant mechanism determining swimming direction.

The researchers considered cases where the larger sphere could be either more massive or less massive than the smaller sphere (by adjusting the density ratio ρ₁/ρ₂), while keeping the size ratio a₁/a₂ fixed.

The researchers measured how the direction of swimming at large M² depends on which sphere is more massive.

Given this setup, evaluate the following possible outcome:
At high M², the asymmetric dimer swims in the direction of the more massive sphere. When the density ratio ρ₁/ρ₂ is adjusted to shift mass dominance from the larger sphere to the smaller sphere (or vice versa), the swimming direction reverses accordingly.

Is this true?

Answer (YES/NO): YES